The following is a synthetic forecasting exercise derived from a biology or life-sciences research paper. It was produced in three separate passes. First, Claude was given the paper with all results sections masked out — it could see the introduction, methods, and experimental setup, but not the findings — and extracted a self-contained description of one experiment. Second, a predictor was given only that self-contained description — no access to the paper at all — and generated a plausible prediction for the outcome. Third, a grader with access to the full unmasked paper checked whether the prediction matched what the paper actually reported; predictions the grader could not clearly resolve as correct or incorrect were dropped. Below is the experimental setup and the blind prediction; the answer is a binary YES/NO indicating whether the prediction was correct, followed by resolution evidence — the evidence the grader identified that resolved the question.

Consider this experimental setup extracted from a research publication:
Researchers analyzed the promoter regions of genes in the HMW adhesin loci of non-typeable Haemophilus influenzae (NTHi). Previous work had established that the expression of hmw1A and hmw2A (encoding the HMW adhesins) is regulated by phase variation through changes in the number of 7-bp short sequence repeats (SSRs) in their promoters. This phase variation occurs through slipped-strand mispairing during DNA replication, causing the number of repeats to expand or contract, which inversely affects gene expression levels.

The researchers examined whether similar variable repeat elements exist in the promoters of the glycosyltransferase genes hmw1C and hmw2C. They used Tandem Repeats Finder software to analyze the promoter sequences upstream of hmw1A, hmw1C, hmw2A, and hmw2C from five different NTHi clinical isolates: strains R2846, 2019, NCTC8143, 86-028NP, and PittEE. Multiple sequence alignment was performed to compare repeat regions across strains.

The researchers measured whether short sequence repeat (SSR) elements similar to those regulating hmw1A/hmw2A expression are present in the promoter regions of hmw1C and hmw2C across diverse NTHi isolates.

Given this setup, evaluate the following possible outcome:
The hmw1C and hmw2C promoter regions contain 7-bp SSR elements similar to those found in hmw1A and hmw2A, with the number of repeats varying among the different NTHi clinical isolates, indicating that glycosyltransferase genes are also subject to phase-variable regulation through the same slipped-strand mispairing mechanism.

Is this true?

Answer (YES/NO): NO